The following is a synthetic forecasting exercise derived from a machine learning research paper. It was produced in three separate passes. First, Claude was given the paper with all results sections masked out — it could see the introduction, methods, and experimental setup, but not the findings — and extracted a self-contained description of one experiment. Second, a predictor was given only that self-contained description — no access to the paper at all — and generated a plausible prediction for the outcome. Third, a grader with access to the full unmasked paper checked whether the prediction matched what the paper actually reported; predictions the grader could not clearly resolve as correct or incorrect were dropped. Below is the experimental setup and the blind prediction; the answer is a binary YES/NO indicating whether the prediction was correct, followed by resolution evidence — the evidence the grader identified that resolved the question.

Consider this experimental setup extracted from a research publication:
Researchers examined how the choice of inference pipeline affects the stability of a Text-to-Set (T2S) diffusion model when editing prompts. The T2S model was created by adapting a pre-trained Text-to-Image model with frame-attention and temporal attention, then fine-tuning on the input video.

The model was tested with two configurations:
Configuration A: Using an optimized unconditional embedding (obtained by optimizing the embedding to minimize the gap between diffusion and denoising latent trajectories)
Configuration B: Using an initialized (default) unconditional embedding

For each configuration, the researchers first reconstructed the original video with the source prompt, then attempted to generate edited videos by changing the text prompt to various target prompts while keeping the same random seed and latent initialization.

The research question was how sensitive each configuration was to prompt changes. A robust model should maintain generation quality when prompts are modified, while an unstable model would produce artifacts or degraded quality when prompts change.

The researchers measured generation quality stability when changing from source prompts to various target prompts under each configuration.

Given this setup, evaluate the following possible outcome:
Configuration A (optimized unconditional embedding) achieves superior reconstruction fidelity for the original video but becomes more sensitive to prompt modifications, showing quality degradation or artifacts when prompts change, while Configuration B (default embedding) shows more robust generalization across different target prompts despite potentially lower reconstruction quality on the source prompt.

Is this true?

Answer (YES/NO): YES